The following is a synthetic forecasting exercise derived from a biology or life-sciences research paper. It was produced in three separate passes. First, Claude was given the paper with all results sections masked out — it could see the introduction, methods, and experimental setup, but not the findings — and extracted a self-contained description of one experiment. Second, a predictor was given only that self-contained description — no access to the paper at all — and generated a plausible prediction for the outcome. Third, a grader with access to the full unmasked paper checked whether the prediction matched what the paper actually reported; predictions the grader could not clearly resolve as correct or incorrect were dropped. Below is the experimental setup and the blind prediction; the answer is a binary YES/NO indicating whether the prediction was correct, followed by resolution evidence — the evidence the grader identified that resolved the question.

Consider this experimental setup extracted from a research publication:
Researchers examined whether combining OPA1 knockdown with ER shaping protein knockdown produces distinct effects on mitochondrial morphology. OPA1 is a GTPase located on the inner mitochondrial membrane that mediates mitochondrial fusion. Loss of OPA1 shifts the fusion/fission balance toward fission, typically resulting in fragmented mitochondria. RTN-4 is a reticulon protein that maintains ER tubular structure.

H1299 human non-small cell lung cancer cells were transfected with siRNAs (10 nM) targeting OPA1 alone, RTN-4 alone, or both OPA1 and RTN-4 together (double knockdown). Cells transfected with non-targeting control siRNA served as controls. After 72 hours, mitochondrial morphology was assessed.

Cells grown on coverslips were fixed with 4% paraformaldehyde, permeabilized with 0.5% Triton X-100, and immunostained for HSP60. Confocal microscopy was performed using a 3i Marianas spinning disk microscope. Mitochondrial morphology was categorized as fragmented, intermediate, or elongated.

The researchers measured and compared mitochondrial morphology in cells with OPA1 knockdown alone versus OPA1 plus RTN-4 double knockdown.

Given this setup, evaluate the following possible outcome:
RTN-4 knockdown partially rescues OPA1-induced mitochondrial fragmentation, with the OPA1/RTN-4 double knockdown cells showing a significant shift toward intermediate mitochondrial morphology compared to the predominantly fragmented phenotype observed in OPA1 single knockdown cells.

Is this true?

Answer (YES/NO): NO